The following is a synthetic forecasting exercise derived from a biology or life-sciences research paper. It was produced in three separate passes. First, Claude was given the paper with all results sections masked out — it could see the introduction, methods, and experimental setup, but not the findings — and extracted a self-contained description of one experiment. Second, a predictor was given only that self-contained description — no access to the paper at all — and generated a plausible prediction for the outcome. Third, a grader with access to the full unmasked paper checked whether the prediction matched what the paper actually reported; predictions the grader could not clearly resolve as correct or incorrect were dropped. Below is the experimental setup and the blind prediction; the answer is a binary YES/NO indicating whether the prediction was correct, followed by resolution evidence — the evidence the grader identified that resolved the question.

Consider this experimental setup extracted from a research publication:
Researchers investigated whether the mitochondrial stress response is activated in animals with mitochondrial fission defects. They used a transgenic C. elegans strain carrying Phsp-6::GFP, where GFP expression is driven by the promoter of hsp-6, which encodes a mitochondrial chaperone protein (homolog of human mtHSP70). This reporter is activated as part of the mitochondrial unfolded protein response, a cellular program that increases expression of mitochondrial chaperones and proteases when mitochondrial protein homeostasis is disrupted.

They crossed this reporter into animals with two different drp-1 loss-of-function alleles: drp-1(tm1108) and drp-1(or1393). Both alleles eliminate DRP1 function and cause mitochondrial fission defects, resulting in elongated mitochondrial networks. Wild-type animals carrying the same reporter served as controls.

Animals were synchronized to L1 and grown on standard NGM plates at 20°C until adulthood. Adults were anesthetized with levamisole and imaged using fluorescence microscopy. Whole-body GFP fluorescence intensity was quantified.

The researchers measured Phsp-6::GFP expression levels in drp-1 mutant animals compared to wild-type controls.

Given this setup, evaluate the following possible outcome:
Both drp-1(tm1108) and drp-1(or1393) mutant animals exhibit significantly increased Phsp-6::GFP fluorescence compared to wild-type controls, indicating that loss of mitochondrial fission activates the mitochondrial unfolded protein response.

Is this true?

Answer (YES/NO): NO